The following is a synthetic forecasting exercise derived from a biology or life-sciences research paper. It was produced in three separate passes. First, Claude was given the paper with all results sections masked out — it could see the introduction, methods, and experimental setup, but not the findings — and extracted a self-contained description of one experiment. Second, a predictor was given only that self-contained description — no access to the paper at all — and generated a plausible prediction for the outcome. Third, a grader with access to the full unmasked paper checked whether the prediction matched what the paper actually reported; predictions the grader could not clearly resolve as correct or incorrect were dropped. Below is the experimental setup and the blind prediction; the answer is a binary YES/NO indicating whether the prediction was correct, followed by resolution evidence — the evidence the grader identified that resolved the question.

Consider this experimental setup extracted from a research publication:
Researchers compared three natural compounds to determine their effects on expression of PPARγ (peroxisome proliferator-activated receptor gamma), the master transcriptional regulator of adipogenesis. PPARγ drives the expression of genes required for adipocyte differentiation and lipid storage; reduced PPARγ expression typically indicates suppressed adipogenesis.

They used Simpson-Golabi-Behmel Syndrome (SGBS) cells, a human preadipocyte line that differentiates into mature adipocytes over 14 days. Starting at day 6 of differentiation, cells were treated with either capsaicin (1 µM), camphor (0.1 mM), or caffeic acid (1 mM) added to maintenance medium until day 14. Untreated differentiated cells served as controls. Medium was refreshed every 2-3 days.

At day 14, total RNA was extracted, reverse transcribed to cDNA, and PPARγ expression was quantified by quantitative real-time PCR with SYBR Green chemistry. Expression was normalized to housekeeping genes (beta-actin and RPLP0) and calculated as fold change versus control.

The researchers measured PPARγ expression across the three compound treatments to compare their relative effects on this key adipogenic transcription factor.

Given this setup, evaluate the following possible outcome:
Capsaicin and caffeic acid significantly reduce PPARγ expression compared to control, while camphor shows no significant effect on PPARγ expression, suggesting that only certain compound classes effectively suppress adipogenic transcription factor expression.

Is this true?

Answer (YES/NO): NO